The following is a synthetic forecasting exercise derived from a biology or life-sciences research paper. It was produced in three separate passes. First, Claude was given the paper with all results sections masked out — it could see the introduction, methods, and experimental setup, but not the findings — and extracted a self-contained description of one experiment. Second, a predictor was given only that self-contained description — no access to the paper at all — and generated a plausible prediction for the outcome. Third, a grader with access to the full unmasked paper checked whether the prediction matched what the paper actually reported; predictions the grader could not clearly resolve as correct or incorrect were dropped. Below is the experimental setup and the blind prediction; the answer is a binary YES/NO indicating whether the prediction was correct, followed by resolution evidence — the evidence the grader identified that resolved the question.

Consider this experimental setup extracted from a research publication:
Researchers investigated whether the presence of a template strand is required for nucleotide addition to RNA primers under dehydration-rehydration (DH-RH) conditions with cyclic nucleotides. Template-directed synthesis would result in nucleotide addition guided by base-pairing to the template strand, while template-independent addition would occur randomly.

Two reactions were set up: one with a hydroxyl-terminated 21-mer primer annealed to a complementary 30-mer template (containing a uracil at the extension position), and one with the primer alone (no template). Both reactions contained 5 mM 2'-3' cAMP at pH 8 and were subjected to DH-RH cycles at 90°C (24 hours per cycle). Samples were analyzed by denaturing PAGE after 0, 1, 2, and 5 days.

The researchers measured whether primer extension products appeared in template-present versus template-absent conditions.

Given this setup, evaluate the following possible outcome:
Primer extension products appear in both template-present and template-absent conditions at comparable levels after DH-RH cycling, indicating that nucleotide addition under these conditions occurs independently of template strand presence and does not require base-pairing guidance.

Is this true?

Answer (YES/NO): YES